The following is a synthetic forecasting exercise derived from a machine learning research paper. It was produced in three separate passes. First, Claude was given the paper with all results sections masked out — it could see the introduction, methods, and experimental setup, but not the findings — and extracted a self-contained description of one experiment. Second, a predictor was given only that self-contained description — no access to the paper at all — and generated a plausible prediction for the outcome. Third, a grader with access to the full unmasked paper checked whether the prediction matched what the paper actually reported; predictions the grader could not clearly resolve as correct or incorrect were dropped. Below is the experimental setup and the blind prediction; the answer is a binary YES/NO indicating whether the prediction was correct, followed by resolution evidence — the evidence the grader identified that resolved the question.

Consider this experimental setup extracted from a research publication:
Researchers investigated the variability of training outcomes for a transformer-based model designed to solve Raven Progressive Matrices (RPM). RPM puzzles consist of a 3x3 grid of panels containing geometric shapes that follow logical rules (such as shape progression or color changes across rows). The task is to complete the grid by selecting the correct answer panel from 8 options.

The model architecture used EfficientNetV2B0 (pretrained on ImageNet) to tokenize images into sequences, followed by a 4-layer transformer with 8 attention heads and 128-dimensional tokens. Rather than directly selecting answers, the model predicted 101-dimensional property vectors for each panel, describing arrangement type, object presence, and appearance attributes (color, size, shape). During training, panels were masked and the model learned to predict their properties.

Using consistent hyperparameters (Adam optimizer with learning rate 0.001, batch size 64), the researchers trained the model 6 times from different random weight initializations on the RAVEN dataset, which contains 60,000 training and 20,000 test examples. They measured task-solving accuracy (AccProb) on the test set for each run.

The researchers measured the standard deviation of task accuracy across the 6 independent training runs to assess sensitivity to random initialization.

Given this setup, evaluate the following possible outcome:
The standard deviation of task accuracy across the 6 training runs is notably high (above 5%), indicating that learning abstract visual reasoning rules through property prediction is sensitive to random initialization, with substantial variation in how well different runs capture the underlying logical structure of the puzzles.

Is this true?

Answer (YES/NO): NO